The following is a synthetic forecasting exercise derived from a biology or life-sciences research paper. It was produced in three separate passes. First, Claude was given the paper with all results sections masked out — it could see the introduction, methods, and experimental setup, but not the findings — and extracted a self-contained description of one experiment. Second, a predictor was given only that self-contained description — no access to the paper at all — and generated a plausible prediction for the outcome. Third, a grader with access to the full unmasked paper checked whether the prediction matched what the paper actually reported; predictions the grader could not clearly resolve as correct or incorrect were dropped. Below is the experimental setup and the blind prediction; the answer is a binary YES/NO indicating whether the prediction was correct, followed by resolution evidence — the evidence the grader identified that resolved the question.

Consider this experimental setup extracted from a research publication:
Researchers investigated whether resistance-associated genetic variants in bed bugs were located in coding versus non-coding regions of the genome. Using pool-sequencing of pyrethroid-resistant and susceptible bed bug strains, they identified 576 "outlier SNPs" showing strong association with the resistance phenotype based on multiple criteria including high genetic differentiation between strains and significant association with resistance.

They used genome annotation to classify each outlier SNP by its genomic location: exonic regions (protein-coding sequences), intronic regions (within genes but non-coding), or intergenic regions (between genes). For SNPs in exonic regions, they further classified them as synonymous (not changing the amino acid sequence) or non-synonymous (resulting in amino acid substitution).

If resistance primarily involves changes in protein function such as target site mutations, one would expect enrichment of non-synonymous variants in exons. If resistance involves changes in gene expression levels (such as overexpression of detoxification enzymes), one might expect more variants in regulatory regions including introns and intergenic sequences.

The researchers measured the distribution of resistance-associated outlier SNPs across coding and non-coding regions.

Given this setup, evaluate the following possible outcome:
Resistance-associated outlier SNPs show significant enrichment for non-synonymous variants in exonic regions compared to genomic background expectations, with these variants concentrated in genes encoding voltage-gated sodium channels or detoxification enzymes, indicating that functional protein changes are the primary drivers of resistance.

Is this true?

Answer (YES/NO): NO